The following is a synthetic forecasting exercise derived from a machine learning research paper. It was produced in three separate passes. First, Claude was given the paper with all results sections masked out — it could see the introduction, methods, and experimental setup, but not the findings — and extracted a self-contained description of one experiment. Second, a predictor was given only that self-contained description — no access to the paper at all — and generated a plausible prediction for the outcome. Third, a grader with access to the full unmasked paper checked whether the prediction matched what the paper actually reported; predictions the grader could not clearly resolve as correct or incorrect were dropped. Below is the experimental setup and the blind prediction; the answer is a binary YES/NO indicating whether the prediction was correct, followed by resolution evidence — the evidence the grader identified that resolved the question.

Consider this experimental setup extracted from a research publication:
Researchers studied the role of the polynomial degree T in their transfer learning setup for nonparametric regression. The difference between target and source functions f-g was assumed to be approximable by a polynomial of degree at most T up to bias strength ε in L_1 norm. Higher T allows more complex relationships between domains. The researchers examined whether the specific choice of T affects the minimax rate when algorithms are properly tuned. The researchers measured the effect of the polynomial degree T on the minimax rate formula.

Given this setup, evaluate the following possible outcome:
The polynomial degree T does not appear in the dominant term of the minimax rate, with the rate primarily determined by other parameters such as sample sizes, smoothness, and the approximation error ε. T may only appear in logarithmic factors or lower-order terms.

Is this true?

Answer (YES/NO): YES